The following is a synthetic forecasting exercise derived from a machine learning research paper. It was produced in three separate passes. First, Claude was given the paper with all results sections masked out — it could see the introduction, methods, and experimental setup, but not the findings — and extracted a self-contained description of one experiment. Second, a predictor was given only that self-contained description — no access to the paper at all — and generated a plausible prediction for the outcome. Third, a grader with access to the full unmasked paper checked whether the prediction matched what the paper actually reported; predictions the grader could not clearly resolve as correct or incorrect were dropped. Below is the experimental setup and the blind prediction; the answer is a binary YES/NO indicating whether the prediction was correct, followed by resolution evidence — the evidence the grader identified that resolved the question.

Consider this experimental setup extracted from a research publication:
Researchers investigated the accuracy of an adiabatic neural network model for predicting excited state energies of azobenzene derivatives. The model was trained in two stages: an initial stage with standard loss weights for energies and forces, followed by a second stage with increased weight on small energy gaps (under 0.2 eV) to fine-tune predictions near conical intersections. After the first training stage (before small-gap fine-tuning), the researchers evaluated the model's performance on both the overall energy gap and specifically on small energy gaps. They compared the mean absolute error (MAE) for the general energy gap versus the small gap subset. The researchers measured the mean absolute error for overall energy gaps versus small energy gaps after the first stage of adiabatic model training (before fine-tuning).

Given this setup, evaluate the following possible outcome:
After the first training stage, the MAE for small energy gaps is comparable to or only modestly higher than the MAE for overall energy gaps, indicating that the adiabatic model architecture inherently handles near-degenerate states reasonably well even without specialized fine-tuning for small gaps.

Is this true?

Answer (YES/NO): NO